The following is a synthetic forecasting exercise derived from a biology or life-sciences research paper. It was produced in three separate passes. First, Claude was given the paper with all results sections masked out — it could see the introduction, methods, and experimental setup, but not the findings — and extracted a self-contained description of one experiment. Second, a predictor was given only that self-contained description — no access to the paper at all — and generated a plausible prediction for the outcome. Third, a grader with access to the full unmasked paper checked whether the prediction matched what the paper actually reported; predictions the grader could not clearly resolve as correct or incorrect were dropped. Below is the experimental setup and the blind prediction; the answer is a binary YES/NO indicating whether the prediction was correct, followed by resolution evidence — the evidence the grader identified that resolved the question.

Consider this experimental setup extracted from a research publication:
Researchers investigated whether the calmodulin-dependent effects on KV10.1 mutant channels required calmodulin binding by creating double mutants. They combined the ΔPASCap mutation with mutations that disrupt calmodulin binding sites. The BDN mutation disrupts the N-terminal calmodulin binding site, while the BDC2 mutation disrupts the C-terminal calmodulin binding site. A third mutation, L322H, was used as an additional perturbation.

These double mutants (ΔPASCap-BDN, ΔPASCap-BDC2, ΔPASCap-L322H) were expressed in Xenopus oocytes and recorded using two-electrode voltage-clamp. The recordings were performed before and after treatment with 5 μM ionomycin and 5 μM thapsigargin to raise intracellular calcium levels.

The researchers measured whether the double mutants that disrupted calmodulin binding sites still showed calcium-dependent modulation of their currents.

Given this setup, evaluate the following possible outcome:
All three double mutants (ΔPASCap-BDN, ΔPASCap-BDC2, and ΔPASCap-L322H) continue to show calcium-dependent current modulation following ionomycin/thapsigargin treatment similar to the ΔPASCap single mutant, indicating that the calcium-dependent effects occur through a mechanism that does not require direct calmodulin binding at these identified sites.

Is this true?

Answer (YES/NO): NO